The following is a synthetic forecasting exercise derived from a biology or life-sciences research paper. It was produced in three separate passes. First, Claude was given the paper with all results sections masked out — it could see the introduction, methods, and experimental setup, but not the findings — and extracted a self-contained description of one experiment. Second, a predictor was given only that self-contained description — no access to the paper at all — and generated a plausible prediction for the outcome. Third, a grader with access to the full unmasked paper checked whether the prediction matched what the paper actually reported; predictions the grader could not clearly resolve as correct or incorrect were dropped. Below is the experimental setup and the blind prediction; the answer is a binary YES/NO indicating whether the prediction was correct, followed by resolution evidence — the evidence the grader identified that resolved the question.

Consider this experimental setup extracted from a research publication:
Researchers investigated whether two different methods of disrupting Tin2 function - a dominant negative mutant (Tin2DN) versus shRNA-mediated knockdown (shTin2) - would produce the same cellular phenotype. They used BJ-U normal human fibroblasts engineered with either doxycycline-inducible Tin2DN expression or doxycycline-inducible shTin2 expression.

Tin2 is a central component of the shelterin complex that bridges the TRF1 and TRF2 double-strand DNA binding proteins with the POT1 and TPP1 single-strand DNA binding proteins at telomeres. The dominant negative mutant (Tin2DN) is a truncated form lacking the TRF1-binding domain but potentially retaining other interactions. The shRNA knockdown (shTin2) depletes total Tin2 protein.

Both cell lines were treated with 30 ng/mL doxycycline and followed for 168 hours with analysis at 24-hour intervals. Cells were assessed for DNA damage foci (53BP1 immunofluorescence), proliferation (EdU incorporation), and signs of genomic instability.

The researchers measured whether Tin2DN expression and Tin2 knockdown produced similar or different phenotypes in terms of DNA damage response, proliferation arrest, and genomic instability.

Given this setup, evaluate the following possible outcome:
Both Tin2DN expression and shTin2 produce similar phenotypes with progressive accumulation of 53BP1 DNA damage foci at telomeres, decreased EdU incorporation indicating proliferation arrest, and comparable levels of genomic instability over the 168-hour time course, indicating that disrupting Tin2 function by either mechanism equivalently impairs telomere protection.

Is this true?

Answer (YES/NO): YES